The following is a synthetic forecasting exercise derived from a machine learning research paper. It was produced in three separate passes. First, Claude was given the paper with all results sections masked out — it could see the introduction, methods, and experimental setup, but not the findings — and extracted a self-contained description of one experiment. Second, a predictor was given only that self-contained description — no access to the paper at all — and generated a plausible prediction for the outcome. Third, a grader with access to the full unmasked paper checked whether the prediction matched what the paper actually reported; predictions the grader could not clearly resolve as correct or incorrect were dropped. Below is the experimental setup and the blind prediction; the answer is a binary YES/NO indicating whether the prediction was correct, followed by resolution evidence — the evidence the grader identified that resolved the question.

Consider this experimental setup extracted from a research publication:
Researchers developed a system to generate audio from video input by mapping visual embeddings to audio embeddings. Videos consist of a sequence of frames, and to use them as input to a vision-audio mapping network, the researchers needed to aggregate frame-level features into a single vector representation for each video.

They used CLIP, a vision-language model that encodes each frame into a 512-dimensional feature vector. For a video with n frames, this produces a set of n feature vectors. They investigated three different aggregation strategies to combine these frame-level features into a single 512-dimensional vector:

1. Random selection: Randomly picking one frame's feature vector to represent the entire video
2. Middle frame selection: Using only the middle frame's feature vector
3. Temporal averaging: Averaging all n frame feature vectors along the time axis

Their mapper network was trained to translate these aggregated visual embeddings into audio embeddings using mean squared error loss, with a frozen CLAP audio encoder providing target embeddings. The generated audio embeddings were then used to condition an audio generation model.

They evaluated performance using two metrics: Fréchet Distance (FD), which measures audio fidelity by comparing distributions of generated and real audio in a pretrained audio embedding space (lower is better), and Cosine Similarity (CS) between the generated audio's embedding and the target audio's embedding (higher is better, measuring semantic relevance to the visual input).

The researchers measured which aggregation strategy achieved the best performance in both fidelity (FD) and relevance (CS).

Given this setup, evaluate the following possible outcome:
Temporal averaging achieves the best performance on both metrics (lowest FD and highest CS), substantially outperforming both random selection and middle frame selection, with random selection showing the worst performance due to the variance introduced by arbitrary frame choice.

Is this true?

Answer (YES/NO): NO